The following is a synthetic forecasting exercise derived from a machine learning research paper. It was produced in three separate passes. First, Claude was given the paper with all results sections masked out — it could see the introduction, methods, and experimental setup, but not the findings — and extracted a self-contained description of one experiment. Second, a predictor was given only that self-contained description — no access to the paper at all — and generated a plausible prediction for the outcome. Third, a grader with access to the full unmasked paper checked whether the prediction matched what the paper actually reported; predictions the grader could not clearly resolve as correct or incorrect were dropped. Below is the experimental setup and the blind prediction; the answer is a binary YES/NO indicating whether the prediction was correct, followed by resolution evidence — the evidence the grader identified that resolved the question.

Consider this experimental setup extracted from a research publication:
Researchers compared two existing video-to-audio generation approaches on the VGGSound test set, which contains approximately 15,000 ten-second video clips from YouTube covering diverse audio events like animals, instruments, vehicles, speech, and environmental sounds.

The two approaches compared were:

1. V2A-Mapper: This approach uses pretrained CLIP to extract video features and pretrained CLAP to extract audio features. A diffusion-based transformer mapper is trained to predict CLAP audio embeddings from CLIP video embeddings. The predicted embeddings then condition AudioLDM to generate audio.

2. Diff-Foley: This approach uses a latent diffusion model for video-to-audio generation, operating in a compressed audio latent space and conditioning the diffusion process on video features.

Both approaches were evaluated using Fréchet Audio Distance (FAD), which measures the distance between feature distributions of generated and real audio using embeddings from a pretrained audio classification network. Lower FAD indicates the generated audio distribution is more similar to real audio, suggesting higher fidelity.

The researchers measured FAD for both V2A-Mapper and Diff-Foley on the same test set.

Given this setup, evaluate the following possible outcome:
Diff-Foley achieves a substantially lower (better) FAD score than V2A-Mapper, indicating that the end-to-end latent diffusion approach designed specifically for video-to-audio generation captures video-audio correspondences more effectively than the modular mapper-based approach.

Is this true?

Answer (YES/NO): NO